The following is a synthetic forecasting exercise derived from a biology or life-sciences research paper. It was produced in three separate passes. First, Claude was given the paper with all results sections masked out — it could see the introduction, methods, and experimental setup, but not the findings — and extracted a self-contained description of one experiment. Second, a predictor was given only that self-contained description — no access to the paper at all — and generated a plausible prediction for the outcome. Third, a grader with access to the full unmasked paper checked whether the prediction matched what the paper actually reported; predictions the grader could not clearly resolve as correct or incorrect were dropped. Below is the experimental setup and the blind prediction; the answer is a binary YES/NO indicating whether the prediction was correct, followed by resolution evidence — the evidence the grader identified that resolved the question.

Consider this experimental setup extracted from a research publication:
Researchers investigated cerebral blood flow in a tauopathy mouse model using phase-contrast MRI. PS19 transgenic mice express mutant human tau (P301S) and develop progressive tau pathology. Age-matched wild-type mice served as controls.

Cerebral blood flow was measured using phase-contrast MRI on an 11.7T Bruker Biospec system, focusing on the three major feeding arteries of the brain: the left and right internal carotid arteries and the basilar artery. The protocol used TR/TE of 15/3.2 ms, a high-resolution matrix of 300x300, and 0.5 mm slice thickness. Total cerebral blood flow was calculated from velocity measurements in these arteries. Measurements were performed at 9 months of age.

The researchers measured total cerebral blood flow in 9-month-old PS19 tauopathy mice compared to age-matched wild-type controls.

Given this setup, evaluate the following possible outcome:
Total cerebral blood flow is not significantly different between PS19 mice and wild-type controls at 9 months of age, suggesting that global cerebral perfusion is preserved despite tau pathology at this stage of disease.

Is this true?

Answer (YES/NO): YES